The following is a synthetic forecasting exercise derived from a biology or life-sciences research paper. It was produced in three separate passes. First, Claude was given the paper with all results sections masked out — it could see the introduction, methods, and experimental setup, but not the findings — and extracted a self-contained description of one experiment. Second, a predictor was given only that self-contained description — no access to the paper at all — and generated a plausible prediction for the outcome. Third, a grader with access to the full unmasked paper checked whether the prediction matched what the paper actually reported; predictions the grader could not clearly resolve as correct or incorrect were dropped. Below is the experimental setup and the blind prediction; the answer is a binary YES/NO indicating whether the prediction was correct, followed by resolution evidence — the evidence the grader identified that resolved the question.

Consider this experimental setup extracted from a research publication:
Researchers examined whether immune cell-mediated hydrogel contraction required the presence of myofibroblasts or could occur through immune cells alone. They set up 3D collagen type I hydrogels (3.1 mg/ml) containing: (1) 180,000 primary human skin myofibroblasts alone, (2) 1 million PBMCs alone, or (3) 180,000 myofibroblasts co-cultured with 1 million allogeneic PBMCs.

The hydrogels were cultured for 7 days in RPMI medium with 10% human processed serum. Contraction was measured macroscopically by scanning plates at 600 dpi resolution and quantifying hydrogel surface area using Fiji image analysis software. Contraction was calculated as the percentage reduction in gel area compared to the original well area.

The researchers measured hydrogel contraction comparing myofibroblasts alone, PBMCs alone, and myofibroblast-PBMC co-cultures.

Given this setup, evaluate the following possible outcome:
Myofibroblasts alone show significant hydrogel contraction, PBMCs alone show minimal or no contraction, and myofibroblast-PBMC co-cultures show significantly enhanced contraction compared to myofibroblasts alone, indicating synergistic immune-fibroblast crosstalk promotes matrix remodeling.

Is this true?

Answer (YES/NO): NO